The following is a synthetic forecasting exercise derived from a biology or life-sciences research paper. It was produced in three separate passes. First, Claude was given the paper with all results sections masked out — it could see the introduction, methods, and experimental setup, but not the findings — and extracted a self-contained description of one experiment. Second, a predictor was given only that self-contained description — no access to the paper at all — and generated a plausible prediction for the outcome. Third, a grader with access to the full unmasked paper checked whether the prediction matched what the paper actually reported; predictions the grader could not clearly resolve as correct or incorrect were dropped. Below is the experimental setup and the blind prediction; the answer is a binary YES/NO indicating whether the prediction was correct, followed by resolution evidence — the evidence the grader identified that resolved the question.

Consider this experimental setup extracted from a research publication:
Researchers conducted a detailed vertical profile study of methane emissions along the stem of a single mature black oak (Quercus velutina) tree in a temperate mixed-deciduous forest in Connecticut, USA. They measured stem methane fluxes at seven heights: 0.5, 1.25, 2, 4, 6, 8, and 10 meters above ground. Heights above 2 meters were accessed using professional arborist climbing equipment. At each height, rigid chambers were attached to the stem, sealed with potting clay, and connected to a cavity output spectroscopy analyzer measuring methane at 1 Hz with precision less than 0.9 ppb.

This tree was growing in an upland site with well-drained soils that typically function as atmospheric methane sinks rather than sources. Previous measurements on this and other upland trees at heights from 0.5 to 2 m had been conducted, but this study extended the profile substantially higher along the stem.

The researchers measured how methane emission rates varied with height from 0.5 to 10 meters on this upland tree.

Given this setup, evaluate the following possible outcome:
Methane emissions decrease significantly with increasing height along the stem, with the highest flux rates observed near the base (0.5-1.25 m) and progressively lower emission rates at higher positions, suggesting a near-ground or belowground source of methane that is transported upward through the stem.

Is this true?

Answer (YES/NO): NO